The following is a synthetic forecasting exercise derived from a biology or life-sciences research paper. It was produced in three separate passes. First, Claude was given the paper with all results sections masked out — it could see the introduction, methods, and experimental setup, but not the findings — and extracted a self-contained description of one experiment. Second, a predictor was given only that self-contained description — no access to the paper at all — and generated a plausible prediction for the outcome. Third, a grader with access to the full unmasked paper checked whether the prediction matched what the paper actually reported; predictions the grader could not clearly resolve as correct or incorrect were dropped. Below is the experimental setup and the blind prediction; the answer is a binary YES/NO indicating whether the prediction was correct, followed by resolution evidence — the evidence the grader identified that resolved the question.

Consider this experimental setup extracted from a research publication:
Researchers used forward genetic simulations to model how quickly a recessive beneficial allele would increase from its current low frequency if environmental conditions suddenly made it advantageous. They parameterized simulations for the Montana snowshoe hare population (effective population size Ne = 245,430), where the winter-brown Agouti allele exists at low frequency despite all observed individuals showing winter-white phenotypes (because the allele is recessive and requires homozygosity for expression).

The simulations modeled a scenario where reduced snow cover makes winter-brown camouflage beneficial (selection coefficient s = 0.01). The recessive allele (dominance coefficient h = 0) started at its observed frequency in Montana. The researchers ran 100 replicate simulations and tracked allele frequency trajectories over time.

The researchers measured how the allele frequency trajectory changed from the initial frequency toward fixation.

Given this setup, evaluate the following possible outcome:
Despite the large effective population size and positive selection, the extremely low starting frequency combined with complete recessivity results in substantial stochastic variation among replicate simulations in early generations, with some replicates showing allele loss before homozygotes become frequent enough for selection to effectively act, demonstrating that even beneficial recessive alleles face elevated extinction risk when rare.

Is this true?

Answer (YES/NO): NO